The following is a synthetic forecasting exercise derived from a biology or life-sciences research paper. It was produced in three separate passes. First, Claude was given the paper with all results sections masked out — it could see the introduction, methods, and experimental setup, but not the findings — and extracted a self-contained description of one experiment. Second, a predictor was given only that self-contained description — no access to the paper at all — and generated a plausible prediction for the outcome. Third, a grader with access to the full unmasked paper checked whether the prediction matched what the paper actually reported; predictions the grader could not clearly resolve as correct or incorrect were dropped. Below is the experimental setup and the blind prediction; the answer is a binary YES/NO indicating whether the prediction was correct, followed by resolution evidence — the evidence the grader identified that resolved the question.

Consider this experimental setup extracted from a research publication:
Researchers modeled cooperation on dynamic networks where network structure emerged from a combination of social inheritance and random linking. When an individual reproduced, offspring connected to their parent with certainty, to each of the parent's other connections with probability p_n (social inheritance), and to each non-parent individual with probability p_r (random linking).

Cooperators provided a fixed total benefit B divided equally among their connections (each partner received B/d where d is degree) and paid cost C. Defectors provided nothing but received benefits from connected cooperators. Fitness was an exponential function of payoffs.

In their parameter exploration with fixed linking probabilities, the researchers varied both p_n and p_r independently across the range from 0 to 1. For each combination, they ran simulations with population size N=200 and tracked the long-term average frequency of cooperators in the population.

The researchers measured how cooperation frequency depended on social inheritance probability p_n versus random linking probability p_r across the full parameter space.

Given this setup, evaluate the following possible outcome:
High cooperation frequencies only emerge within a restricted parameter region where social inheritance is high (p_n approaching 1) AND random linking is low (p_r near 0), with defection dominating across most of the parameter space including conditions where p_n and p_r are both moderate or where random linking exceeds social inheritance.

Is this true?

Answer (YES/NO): NO